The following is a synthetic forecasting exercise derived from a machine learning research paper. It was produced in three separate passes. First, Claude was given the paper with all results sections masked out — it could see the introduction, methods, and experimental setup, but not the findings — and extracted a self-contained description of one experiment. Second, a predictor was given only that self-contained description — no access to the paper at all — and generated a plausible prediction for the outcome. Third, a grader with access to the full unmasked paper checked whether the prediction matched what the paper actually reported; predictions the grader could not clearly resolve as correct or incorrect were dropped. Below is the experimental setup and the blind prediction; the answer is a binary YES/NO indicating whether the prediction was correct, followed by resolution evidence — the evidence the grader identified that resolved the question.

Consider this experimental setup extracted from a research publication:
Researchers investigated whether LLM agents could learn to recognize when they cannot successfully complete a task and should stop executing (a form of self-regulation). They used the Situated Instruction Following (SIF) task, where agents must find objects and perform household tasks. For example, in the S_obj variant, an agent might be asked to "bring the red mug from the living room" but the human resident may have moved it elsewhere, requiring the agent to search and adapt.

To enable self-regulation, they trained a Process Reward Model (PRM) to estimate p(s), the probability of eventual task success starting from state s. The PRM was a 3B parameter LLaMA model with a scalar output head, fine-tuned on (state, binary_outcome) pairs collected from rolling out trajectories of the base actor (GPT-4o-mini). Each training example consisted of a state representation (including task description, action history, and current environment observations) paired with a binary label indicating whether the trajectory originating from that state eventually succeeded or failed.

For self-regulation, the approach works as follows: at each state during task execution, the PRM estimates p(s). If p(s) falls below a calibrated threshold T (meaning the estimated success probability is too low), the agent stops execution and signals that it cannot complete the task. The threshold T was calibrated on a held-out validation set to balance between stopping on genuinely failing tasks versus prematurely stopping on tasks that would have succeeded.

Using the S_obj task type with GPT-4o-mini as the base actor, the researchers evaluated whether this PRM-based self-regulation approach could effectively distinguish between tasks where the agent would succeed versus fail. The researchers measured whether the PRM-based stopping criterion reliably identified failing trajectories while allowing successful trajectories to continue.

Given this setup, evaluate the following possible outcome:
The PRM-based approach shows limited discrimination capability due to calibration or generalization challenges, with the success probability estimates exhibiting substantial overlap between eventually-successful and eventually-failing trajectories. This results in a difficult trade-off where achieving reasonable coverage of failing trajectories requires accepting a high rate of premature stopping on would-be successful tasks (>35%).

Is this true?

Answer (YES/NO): NO